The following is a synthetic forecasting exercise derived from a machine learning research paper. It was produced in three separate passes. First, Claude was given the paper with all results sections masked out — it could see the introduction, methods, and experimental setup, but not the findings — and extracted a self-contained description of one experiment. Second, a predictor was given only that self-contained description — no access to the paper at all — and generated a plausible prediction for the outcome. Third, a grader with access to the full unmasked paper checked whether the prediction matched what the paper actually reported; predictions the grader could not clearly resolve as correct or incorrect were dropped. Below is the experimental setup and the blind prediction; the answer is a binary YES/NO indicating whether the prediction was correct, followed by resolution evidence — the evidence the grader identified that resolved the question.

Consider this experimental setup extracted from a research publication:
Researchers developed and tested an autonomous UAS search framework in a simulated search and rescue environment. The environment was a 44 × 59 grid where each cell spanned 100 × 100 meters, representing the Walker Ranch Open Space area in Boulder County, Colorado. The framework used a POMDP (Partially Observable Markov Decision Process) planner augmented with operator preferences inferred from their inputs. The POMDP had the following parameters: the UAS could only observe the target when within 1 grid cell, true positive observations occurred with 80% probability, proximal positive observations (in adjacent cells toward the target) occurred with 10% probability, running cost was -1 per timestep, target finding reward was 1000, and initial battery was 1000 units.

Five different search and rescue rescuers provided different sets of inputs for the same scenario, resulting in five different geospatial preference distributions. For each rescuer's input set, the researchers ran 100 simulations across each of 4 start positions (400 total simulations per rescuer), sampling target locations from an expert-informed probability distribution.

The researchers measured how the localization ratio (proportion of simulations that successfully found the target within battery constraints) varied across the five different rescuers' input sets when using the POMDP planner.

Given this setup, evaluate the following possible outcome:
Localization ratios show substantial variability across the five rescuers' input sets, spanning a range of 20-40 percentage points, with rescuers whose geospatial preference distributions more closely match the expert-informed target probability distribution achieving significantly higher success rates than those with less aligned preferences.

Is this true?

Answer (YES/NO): NO